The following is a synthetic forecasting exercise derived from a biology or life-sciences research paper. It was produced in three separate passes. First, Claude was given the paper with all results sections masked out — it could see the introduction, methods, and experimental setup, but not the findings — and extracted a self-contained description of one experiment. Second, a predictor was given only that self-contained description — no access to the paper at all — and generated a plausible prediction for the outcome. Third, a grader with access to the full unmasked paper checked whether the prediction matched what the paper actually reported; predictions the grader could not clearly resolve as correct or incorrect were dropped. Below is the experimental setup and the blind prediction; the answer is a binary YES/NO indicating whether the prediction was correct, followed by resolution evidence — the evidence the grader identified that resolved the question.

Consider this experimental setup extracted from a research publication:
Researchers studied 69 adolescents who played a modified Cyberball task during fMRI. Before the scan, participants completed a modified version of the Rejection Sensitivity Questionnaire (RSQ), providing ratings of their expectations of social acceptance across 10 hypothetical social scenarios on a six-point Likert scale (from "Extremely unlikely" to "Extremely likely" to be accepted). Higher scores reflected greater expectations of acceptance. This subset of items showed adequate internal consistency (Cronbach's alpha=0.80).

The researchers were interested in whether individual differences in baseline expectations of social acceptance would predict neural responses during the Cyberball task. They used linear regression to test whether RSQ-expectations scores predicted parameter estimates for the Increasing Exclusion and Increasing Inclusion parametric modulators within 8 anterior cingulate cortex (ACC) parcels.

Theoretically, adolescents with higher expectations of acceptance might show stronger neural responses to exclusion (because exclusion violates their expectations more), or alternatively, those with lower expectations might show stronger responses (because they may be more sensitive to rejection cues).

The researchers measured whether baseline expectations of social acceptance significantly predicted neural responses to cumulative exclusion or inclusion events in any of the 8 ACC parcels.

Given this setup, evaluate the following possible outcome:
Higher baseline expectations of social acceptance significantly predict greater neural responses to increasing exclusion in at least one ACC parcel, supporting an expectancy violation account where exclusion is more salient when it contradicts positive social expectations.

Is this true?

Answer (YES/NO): NO